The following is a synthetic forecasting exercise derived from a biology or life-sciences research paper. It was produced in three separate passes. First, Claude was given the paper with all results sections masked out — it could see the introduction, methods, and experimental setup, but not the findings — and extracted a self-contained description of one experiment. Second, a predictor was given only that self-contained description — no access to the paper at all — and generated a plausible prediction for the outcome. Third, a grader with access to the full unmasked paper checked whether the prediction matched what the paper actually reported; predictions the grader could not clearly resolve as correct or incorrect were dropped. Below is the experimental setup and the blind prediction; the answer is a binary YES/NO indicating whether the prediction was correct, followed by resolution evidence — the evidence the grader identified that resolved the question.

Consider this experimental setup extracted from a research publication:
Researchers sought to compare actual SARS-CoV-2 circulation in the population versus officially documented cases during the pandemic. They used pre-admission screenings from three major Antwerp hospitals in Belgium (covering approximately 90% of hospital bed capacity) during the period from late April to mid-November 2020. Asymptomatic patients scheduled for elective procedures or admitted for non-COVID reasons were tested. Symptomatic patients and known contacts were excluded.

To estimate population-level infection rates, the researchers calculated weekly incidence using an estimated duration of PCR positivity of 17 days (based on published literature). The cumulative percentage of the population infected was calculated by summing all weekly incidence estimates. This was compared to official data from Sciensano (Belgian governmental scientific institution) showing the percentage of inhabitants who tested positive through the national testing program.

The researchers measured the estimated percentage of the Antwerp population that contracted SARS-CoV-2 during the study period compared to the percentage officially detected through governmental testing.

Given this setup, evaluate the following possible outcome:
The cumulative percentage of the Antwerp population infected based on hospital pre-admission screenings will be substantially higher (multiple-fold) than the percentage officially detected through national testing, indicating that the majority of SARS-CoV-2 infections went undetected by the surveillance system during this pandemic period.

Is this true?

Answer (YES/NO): YES